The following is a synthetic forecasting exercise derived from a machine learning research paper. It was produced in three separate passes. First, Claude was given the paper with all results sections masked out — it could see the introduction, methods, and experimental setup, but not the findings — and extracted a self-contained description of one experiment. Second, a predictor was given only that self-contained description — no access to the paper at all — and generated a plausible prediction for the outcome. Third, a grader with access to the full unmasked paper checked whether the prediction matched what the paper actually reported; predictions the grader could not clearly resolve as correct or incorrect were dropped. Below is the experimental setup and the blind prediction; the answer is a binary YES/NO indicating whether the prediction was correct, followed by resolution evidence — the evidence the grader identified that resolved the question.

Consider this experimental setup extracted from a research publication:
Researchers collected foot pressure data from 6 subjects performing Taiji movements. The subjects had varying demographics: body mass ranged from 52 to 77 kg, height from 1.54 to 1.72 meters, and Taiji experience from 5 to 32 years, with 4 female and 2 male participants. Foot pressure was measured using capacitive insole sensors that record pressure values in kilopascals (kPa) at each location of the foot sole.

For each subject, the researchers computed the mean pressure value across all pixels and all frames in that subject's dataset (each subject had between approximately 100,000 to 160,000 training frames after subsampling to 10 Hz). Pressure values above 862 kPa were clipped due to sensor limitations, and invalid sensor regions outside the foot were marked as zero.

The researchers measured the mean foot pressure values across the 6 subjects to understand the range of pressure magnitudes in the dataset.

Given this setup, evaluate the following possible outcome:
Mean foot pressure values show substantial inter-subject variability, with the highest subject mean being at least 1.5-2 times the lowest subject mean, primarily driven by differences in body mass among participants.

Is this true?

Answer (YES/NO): NO